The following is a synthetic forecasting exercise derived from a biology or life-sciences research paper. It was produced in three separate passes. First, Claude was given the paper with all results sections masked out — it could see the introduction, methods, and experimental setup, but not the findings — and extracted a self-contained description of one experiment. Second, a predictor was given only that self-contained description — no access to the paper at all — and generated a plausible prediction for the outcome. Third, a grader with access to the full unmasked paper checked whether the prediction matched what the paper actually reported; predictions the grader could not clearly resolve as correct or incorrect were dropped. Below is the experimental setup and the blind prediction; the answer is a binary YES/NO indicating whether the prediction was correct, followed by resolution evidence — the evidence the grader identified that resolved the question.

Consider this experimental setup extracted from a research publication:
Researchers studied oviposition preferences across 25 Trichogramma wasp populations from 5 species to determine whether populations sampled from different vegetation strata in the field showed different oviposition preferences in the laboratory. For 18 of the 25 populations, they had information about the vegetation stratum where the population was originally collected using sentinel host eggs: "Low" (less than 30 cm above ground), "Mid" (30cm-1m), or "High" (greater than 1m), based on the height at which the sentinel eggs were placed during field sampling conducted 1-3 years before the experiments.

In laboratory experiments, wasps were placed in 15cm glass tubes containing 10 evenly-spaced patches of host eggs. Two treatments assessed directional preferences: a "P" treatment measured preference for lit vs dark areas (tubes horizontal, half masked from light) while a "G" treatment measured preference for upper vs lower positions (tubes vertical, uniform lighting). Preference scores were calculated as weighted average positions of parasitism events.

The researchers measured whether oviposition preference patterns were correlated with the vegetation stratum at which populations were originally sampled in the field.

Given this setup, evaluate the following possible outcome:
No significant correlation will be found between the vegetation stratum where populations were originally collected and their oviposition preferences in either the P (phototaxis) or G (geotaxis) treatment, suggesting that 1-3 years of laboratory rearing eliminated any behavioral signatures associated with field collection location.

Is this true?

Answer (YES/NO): NO